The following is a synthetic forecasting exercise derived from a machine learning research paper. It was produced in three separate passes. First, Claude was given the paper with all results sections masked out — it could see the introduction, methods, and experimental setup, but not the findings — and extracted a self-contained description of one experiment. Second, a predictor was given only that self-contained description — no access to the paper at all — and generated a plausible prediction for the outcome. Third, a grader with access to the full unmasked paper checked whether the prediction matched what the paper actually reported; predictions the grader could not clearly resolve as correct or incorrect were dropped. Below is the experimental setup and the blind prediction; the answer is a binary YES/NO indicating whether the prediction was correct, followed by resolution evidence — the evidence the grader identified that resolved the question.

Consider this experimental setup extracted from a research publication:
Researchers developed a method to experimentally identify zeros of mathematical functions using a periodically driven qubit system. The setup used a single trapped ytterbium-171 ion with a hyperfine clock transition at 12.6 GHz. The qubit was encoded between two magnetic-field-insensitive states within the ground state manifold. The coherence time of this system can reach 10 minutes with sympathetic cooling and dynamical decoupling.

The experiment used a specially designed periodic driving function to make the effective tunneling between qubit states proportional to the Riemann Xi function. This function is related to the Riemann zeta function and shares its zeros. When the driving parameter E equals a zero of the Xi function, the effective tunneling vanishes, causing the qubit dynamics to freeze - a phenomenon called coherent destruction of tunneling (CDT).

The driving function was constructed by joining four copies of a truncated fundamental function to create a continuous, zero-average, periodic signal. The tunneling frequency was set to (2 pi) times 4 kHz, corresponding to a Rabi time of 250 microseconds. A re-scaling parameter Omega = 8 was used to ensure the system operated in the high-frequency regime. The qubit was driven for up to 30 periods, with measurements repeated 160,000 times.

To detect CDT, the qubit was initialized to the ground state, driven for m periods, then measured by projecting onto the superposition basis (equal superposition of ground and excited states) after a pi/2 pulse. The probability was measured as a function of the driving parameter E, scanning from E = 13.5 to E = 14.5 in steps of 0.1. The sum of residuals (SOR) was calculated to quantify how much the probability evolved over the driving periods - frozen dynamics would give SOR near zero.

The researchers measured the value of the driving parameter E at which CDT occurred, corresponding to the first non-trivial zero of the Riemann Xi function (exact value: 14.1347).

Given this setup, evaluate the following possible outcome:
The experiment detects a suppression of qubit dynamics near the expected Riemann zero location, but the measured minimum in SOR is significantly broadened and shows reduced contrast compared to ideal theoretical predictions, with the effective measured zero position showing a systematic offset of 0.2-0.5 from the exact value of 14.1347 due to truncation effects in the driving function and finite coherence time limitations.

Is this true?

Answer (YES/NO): NO